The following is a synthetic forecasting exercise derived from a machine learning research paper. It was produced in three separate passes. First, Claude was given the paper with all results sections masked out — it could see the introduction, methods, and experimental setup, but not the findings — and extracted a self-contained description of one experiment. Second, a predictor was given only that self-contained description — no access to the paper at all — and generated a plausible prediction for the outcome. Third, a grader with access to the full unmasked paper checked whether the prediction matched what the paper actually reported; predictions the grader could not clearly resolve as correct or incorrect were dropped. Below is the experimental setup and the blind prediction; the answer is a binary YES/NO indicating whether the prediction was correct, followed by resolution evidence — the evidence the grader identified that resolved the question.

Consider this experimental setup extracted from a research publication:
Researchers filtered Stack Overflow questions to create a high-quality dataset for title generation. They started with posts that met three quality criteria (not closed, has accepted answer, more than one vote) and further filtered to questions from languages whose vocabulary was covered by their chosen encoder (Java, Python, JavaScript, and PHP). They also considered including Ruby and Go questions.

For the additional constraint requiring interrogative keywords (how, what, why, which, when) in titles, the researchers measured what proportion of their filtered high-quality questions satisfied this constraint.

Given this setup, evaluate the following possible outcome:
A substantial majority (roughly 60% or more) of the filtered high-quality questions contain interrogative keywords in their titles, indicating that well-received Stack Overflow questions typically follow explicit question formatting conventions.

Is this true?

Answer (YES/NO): NO